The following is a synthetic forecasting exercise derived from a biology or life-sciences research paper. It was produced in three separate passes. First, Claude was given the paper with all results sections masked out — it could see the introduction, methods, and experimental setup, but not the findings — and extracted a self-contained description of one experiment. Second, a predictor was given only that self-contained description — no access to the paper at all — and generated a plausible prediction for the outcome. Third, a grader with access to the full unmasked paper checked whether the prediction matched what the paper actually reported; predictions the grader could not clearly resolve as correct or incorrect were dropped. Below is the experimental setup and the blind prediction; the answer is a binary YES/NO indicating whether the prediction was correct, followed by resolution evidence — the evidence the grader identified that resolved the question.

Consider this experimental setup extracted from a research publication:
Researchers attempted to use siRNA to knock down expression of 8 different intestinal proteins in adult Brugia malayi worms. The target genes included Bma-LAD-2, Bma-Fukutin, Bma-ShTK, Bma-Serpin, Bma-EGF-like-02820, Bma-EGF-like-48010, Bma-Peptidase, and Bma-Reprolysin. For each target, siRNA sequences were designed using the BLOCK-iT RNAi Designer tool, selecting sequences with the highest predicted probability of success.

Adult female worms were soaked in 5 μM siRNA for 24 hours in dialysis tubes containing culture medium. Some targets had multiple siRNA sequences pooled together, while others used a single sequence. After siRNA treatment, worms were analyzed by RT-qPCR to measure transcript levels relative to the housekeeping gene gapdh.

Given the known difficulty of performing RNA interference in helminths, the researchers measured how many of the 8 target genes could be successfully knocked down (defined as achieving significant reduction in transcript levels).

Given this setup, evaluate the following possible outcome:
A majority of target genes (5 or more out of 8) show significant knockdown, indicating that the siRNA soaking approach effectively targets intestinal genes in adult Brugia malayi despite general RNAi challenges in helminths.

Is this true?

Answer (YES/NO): NO